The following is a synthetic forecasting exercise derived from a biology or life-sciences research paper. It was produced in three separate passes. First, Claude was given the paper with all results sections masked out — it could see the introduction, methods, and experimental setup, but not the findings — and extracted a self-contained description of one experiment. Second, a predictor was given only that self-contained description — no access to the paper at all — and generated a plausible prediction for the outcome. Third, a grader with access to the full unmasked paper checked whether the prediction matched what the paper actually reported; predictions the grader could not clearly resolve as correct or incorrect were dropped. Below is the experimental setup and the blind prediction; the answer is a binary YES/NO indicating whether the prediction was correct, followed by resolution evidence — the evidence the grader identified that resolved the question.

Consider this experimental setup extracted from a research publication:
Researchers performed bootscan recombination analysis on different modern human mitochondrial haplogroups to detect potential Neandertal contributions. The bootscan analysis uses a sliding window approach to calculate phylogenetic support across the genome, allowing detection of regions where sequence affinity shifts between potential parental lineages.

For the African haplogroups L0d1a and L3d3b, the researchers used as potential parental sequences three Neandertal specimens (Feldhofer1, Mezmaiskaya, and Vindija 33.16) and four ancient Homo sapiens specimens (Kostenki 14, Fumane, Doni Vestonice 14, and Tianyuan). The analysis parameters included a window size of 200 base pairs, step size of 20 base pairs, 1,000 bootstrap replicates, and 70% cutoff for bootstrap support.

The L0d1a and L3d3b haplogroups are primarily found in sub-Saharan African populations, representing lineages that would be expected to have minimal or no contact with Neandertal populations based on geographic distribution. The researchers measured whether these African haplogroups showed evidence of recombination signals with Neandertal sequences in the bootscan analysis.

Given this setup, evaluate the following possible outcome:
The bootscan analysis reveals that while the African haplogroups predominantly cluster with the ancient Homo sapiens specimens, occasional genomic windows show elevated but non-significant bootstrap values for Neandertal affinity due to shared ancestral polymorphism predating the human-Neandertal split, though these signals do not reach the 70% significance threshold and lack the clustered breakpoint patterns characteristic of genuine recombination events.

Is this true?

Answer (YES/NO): NO